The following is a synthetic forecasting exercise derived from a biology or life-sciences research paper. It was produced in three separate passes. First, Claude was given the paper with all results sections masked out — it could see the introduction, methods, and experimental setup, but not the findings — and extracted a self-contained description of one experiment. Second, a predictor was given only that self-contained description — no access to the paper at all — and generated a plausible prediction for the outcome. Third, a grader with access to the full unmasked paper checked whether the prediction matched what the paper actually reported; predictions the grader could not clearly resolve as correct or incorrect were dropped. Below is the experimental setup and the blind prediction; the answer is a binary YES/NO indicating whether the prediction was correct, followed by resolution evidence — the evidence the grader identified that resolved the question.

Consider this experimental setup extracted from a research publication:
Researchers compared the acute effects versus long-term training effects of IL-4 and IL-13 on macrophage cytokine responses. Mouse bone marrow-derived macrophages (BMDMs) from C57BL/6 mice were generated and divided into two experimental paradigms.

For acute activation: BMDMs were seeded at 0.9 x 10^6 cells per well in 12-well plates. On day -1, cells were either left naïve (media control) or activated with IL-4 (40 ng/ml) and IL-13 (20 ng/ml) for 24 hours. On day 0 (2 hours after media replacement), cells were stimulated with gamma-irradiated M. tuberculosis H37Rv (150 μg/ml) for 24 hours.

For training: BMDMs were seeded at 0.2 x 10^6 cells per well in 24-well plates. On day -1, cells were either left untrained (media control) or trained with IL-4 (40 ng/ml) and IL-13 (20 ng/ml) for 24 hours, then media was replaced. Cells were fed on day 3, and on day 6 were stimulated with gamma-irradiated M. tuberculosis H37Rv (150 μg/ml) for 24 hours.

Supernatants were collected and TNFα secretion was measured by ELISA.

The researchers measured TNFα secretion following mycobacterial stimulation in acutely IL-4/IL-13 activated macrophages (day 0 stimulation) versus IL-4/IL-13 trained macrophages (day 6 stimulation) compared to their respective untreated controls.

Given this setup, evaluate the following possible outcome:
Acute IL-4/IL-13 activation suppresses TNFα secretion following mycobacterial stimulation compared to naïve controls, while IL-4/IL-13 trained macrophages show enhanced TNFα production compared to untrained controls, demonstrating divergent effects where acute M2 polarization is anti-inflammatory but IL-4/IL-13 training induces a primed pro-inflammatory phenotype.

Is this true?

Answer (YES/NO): YES